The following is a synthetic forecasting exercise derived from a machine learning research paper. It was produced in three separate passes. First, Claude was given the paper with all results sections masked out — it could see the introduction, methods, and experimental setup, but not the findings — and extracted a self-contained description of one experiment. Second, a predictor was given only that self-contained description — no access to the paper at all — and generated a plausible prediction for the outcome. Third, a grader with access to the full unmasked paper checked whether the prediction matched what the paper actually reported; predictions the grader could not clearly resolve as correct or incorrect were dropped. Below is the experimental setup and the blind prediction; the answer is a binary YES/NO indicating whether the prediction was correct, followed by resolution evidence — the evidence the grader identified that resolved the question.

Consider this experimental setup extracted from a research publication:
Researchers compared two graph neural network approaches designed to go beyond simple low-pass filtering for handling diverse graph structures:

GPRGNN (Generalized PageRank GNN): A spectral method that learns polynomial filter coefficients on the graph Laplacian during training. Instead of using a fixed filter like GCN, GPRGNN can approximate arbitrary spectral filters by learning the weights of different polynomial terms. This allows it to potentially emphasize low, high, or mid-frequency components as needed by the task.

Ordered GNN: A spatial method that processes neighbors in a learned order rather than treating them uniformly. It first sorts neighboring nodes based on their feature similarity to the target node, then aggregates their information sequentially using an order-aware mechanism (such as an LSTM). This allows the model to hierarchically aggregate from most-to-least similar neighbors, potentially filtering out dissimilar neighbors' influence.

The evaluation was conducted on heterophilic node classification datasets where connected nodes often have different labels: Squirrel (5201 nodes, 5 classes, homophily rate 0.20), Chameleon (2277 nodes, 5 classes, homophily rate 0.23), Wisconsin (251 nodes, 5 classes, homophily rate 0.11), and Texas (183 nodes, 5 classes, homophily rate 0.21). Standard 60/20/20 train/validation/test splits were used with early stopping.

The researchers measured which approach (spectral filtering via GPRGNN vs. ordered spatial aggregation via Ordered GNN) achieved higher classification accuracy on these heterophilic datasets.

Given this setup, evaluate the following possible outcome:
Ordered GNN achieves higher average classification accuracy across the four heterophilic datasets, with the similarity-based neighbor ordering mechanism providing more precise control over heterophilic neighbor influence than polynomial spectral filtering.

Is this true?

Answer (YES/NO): YES